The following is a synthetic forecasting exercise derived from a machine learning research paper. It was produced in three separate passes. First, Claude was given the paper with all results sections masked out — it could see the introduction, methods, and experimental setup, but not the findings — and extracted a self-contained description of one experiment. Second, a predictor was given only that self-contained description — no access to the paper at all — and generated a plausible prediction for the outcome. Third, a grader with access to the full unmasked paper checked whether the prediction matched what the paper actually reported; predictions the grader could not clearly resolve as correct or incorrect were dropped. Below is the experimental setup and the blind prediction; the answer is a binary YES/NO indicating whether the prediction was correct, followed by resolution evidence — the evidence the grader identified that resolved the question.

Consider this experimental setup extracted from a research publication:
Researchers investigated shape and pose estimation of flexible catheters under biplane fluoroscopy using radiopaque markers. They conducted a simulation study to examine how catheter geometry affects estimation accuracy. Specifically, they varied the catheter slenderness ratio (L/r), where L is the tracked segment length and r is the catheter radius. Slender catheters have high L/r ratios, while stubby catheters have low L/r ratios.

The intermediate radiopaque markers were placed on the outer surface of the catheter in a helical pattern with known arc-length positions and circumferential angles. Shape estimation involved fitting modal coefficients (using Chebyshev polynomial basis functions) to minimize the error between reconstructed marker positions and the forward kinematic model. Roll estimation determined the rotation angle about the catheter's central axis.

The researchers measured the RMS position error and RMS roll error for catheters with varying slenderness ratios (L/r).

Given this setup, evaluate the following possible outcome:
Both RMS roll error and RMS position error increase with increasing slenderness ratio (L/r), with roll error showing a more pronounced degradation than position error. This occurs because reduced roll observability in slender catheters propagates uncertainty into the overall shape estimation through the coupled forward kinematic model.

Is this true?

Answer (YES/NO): NO